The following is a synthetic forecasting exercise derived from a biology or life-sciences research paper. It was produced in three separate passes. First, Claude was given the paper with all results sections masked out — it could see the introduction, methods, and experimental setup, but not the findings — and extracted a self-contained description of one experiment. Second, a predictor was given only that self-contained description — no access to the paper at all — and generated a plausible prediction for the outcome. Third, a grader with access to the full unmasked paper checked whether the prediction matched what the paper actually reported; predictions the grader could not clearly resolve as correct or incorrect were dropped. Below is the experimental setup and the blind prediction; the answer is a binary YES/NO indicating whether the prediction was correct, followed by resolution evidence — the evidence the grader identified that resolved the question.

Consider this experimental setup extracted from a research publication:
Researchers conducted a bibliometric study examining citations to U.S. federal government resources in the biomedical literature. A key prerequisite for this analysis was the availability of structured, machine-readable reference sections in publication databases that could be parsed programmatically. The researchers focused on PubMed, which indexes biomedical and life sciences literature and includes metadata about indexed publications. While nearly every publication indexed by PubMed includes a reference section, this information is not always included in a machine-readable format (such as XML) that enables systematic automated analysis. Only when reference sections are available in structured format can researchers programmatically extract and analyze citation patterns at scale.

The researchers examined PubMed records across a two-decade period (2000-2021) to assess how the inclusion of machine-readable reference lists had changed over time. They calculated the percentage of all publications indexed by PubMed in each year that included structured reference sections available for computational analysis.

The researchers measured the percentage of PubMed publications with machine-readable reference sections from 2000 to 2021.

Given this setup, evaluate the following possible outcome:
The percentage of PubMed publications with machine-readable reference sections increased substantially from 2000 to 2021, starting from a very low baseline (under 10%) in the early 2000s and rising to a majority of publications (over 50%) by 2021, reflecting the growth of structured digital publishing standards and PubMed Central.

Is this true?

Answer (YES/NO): YES